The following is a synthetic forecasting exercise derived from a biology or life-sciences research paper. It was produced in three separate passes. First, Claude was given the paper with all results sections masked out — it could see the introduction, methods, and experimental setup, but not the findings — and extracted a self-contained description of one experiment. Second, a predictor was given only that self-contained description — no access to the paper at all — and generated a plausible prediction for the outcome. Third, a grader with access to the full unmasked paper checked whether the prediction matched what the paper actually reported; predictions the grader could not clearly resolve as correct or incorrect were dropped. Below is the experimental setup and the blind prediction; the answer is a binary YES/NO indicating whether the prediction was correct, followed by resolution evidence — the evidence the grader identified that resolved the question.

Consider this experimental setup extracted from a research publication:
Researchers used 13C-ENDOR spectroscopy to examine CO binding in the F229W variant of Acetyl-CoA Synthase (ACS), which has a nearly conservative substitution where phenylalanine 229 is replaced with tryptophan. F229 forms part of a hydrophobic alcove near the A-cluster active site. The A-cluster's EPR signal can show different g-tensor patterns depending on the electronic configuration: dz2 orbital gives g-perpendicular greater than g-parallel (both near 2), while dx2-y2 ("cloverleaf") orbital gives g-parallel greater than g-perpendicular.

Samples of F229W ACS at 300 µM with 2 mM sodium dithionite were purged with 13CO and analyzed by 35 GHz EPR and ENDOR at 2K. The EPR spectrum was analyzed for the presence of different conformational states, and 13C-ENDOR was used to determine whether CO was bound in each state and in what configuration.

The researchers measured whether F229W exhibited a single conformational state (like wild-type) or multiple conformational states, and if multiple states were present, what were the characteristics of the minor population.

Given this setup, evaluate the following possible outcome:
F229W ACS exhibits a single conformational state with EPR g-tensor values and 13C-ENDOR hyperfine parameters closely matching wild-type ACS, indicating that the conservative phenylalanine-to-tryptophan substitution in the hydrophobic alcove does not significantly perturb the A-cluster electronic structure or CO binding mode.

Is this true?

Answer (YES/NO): NO